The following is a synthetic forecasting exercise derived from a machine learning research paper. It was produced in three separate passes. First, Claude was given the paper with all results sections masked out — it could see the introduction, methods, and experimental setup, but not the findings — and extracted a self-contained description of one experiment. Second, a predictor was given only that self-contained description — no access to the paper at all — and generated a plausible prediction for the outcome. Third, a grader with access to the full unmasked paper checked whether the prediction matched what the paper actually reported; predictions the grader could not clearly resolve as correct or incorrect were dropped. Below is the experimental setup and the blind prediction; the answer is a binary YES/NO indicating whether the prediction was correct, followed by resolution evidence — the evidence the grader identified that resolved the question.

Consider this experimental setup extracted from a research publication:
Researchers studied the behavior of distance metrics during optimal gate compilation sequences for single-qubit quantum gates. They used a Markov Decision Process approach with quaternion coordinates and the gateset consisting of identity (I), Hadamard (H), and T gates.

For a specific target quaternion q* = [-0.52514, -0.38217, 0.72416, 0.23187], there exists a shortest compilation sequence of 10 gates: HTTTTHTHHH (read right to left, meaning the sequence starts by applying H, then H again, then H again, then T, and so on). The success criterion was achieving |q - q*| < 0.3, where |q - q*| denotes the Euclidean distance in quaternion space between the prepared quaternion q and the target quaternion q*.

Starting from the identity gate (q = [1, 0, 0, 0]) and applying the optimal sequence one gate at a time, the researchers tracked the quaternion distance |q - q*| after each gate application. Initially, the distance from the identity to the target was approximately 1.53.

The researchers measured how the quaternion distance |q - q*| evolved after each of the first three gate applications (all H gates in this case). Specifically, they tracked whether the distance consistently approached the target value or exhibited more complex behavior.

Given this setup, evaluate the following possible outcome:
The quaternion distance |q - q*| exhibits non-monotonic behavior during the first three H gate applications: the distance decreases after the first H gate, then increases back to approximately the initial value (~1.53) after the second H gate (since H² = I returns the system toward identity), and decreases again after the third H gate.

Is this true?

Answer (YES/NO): NO